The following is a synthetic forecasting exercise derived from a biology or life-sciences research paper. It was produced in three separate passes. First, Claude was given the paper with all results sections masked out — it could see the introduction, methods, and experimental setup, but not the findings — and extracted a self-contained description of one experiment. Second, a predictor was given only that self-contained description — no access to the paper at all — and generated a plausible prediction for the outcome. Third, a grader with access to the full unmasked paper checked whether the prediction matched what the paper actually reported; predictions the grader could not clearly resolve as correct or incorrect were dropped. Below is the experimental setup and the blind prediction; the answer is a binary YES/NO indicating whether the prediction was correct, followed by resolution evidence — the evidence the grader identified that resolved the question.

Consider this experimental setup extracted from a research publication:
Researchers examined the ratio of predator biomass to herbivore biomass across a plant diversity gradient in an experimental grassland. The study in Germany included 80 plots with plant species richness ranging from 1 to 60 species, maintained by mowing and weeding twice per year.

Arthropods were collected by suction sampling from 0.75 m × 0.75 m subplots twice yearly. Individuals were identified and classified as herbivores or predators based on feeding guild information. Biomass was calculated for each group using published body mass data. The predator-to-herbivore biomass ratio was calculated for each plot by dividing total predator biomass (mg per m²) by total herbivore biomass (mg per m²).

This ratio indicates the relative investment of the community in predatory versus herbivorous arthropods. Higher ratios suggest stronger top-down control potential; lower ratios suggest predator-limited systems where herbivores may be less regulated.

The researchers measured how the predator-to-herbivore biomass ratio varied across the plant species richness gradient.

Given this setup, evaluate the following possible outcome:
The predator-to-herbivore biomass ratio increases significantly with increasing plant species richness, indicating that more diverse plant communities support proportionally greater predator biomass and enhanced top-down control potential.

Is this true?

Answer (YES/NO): NO